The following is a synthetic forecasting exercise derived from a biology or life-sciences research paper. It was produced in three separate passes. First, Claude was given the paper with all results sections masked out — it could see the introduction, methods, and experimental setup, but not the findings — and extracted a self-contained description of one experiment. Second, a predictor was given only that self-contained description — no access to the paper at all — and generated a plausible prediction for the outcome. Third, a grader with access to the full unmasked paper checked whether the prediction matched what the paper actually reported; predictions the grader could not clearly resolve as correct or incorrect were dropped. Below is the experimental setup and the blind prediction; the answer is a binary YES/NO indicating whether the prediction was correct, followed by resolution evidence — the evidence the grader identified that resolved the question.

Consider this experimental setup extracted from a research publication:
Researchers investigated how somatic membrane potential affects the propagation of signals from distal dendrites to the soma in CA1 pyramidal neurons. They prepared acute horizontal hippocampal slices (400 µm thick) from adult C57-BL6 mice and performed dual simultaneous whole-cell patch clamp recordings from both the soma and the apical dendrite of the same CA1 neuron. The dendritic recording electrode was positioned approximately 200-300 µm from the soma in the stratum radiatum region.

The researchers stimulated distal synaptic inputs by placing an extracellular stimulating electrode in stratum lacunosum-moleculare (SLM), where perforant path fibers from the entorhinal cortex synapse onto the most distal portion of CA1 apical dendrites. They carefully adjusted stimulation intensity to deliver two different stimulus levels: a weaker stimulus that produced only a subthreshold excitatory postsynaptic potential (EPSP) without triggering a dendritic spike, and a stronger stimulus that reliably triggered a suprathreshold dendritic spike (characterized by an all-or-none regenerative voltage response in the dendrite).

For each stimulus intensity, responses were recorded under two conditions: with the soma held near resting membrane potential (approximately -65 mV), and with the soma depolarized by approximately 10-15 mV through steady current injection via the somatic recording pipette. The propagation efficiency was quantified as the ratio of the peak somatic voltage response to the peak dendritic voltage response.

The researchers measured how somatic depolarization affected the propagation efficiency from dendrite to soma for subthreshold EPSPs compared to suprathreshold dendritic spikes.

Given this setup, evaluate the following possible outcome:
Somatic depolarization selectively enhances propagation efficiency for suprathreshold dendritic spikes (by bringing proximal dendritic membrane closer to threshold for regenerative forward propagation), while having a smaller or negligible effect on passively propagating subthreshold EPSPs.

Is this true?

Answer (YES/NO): YES